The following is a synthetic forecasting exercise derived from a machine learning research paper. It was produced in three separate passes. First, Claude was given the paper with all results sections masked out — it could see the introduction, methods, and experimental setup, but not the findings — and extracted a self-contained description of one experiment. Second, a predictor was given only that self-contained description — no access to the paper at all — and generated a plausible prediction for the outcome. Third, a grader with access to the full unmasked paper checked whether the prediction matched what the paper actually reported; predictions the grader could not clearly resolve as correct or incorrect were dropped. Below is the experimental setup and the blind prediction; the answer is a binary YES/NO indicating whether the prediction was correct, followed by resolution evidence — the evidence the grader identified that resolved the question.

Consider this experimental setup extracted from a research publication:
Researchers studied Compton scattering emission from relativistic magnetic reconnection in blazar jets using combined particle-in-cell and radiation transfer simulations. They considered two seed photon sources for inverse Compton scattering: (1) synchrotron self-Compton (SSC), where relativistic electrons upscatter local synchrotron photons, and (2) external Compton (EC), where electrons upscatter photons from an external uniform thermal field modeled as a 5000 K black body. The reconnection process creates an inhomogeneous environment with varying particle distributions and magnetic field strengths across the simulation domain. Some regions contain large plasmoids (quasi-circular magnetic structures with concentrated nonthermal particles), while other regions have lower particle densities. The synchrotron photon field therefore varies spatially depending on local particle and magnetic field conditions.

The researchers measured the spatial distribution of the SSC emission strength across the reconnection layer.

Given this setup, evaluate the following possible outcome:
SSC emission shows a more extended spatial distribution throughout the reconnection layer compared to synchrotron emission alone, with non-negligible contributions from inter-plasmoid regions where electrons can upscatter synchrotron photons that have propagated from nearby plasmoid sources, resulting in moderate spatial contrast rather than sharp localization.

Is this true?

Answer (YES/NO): NO